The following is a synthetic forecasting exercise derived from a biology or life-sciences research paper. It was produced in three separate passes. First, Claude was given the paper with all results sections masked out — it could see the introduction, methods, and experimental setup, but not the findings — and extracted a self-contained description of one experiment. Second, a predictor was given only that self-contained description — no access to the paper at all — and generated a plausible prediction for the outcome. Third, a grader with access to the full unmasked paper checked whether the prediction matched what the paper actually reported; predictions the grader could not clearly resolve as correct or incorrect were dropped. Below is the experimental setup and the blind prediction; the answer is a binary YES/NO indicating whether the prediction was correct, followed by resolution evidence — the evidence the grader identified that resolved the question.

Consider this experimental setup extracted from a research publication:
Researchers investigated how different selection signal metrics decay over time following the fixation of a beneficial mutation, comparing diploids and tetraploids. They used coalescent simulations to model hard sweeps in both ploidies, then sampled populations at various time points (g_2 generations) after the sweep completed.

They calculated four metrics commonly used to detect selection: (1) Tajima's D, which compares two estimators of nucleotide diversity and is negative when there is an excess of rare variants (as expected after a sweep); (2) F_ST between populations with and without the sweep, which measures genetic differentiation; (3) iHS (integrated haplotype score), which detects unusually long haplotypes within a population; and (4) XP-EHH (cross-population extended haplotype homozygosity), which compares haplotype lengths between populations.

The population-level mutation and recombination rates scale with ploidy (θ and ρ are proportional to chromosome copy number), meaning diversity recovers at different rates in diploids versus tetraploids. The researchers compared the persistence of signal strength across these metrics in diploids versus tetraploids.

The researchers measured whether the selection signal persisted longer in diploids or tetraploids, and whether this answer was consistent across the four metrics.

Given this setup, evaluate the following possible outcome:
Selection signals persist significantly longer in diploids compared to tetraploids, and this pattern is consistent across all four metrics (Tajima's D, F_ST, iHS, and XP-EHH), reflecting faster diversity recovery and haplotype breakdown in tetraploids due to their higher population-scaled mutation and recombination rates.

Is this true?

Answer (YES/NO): NO